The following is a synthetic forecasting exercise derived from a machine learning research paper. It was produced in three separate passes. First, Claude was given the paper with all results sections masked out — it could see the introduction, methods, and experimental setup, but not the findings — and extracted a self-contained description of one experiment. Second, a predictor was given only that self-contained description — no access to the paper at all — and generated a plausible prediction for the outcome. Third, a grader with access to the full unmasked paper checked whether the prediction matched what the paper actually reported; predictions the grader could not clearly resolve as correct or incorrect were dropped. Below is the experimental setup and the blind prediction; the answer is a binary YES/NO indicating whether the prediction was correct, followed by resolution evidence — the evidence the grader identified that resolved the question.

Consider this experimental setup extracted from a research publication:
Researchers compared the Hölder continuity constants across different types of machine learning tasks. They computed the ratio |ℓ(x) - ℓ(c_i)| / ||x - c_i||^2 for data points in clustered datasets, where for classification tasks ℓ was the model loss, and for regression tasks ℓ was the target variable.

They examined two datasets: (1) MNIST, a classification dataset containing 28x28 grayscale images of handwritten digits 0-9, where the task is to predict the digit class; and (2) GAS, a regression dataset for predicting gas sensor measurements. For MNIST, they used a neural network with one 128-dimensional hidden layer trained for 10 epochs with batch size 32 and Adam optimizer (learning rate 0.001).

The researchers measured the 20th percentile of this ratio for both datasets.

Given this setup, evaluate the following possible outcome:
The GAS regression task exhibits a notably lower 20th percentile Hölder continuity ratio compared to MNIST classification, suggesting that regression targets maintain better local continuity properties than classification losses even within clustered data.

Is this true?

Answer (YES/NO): NO